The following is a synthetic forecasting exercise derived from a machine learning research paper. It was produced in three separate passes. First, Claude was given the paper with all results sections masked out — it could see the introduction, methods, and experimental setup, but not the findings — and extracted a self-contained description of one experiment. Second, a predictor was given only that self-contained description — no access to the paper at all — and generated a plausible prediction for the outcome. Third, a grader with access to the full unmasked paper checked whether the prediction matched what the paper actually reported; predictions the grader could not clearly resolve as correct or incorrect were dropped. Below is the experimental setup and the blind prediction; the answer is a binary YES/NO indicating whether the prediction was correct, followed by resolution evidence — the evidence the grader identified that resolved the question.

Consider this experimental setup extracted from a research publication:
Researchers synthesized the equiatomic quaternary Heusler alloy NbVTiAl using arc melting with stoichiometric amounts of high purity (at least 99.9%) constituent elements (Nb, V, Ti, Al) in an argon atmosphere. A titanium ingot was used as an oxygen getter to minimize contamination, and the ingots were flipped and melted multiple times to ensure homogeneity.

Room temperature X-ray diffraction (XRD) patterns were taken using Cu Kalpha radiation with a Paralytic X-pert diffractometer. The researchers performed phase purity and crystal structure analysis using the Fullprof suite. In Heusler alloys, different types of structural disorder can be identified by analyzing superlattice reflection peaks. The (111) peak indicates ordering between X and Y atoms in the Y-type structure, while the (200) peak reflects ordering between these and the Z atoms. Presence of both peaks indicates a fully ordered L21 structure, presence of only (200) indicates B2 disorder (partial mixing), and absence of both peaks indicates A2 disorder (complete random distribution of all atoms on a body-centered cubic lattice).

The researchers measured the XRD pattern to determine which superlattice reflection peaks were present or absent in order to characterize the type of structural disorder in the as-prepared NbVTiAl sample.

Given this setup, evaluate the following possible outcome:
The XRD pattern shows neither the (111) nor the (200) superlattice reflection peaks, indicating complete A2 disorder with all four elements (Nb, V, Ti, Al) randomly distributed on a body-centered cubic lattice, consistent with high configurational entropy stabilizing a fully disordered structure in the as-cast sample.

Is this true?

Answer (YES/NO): YES